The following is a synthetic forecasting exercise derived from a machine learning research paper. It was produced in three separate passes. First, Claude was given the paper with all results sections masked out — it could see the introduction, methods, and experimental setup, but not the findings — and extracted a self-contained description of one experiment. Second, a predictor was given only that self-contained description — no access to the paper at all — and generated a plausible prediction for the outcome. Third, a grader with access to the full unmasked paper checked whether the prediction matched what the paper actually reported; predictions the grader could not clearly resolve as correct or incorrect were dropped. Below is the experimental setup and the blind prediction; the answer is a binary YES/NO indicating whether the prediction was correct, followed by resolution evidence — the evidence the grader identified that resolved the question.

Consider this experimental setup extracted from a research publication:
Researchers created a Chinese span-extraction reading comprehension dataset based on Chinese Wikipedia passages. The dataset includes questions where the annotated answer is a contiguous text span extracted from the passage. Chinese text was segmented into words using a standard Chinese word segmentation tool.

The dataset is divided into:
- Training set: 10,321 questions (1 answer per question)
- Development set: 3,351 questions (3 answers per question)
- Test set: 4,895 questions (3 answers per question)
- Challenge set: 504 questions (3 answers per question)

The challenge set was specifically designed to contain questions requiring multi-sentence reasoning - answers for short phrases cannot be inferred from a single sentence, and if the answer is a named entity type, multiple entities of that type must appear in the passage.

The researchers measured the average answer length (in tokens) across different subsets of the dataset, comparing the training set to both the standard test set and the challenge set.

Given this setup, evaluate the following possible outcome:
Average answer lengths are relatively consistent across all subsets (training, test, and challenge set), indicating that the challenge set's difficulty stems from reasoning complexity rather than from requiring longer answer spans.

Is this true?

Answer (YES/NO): NO